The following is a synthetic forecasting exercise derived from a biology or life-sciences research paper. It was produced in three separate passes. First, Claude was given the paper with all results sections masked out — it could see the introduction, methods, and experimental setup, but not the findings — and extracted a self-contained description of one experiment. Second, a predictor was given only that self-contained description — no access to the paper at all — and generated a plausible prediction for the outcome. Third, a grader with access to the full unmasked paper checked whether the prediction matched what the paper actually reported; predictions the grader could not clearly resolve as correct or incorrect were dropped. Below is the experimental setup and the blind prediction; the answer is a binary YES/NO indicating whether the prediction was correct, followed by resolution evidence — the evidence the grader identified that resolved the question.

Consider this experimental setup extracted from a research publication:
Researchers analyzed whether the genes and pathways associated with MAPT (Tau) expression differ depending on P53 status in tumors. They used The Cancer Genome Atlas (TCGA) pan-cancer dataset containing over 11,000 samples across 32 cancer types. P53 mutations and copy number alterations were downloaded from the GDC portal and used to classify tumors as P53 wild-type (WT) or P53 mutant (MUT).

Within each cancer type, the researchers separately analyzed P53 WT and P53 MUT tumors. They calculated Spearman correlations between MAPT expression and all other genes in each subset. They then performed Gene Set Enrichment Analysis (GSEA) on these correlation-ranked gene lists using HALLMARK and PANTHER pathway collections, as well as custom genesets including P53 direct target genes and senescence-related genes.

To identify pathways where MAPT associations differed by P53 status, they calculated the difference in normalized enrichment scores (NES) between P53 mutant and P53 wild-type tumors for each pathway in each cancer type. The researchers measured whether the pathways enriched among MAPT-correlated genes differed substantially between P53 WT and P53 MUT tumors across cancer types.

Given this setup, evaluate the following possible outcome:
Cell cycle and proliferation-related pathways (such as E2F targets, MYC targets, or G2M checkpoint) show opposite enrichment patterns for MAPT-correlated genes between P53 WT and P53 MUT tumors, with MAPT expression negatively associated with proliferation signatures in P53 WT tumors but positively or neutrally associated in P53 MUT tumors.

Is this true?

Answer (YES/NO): NO